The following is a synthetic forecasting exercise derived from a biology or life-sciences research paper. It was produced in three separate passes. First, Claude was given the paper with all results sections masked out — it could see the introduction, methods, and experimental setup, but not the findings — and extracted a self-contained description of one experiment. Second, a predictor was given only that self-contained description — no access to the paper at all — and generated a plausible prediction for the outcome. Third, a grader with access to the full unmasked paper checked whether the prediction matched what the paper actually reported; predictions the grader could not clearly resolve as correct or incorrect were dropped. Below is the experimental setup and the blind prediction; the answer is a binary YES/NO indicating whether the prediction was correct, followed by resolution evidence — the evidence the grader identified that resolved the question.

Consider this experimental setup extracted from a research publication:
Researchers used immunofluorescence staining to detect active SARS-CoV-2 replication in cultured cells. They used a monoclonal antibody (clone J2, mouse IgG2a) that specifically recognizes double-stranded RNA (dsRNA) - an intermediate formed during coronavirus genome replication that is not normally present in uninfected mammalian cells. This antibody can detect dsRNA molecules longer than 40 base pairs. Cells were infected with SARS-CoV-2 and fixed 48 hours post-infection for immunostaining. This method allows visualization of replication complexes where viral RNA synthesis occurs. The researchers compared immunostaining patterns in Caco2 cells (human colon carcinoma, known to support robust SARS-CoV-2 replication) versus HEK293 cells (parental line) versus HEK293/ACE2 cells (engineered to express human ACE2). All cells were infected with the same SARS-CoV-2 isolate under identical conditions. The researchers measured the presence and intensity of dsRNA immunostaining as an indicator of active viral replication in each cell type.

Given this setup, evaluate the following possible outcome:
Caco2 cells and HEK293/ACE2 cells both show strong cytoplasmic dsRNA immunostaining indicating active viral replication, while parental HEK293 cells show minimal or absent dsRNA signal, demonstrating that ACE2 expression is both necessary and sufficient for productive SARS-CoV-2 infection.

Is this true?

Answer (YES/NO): NO